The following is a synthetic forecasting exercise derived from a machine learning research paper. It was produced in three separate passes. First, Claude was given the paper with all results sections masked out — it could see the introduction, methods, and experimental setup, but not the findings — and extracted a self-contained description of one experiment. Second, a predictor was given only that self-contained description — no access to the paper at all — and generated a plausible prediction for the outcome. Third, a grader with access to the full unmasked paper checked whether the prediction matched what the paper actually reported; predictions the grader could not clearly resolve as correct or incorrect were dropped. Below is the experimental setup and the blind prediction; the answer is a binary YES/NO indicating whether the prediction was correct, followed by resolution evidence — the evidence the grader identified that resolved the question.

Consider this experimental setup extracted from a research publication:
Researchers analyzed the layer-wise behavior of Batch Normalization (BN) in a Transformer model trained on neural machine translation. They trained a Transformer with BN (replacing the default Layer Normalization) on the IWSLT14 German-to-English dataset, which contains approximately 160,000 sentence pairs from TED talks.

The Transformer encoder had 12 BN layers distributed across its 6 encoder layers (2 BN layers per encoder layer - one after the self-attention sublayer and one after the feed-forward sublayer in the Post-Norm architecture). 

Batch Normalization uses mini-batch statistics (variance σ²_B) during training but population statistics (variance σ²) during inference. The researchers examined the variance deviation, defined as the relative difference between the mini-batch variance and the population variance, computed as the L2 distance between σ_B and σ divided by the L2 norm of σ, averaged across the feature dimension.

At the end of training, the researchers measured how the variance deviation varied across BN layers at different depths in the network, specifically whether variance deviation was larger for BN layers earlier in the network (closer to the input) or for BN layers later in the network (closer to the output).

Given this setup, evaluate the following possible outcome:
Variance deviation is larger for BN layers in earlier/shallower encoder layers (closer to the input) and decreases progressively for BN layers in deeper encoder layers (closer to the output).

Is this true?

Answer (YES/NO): NO